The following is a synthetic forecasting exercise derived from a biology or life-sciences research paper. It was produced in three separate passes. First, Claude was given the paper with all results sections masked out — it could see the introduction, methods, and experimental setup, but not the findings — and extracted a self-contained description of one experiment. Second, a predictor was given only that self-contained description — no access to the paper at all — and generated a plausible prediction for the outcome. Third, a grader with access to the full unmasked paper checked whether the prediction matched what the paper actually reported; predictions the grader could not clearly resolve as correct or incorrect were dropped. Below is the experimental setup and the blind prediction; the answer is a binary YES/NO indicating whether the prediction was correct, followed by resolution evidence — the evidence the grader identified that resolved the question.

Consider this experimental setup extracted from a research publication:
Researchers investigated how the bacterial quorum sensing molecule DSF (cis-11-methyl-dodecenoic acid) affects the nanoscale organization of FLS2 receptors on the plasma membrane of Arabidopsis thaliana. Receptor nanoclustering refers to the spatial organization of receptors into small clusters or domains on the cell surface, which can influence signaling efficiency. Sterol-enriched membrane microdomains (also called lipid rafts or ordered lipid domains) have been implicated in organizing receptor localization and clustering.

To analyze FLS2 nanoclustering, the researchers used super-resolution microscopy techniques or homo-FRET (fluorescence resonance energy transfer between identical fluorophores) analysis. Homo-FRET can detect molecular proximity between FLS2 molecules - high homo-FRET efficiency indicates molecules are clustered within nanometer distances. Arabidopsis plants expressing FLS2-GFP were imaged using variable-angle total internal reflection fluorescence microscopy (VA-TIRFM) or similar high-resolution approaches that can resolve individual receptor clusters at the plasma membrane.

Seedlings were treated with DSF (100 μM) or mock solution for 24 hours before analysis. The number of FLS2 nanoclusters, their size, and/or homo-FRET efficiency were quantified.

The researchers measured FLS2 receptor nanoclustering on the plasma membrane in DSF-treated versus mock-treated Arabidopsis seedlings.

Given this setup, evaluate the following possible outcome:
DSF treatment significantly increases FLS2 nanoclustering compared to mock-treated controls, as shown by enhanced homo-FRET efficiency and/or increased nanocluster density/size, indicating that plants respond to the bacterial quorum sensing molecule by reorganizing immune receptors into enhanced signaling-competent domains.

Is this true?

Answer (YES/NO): NO